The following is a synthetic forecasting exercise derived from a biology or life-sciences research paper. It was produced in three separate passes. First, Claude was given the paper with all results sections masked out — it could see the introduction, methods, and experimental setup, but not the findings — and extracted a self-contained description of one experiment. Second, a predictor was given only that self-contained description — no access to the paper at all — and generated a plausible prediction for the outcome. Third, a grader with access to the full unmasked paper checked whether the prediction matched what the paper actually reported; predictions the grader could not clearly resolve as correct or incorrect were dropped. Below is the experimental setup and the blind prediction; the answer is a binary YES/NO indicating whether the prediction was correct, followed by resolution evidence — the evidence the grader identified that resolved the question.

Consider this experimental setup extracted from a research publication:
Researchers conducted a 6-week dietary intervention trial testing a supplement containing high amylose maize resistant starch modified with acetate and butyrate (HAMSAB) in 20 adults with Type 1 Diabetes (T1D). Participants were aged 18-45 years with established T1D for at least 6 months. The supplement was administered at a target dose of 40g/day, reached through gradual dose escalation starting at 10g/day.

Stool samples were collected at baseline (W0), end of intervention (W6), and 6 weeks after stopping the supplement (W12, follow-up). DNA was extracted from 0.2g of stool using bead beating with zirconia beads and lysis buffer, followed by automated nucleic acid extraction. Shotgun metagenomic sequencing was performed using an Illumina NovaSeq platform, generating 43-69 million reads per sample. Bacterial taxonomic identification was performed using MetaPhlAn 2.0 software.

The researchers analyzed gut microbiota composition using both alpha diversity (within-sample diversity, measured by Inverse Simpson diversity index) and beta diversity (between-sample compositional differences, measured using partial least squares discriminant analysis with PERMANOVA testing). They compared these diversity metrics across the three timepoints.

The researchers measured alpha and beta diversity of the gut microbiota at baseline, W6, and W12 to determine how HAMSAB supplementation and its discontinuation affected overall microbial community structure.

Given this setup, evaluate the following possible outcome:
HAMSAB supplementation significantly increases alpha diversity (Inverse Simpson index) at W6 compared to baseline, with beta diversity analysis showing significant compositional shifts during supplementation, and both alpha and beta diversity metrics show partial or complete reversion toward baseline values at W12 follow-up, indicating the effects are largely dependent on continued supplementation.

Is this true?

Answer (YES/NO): NO